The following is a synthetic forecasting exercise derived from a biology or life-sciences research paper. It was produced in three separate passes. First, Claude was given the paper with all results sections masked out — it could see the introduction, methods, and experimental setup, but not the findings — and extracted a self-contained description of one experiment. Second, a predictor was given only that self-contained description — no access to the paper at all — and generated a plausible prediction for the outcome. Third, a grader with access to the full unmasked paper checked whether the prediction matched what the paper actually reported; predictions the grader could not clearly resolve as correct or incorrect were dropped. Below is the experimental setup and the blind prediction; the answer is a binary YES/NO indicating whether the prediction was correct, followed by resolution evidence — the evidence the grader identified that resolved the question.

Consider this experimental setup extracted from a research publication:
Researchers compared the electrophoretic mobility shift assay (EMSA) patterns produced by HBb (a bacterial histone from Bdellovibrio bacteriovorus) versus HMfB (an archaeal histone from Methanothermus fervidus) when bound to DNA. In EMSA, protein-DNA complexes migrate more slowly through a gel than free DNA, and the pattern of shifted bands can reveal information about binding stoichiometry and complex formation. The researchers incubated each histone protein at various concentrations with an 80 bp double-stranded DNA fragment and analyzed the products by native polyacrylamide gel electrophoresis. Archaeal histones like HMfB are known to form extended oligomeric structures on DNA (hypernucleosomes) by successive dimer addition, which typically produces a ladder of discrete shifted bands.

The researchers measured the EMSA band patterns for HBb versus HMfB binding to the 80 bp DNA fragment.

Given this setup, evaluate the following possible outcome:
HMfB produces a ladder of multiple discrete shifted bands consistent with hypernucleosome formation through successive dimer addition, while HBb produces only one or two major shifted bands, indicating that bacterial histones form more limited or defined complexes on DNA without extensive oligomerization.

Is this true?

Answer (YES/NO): NO